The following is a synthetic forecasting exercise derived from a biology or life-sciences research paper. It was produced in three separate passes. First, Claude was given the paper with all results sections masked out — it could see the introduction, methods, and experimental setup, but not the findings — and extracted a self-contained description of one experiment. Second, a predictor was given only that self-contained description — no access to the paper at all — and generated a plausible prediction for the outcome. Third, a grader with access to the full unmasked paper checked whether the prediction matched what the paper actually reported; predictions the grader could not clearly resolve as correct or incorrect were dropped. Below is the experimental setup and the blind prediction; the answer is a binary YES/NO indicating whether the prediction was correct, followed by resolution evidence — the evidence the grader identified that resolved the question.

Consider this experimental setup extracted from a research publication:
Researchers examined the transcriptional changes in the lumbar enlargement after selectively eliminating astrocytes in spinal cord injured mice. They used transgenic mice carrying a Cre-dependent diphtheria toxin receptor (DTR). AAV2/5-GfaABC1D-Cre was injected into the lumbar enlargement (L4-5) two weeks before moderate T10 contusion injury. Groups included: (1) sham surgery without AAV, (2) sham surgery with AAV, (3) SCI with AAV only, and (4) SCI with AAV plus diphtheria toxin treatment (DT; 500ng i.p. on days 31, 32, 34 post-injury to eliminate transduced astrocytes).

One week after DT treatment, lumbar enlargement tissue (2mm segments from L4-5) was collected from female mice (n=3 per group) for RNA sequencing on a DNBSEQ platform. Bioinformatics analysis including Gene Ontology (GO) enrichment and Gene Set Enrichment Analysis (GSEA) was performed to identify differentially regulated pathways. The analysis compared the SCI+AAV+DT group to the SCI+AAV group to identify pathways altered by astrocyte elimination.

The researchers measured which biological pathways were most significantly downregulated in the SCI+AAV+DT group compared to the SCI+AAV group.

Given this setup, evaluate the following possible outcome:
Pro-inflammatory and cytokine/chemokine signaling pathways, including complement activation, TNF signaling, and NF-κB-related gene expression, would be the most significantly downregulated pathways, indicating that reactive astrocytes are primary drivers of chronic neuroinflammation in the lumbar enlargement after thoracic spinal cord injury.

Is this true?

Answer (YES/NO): NO